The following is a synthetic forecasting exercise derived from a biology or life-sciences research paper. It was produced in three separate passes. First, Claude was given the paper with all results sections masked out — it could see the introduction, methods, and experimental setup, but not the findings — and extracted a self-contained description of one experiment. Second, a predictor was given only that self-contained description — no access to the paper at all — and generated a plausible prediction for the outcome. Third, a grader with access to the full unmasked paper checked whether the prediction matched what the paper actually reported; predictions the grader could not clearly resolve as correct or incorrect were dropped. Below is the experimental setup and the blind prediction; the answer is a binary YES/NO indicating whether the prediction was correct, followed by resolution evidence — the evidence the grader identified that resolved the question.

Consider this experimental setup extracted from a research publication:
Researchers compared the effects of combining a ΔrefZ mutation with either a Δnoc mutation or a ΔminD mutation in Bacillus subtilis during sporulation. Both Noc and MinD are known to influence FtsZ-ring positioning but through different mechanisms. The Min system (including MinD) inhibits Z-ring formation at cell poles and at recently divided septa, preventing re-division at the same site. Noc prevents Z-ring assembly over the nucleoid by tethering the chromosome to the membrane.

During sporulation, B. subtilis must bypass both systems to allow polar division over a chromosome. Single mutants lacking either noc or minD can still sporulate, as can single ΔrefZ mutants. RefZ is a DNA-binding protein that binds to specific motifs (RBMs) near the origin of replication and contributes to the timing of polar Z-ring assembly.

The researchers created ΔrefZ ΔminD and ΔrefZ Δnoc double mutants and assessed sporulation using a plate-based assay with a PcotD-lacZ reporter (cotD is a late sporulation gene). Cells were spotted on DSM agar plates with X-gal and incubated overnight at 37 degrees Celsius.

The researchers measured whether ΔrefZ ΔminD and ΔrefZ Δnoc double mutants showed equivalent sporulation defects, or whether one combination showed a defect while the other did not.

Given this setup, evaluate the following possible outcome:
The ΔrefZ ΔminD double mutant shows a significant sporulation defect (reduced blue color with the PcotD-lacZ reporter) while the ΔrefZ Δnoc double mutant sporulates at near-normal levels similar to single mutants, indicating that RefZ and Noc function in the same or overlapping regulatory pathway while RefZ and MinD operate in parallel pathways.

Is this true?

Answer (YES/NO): NO